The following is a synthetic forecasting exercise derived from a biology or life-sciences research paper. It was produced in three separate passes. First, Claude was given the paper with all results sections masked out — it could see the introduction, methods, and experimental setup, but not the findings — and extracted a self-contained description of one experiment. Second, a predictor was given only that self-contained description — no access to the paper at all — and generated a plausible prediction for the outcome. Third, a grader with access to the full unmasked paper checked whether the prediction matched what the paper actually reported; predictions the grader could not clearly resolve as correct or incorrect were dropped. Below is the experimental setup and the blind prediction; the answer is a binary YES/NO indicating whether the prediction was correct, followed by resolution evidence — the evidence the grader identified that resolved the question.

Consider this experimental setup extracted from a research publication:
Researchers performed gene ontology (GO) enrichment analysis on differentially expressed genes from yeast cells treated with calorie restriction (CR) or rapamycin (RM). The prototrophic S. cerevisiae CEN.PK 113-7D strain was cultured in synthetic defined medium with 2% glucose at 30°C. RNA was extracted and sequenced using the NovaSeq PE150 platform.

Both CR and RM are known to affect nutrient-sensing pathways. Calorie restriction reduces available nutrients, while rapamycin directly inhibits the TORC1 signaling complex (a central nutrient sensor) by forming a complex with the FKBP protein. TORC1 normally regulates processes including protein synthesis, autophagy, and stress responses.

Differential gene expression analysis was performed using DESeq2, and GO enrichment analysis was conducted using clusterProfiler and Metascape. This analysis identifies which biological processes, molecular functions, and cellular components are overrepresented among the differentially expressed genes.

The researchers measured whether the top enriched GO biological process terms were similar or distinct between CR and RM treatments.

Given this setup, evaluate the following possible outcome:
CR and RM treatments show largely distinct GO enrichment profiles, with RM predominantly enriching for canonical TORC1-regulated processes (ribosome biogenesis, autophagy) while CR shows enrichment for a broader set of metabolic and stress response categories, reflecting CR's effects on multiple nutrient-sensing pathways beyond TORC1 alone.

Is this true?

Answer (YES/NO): NO